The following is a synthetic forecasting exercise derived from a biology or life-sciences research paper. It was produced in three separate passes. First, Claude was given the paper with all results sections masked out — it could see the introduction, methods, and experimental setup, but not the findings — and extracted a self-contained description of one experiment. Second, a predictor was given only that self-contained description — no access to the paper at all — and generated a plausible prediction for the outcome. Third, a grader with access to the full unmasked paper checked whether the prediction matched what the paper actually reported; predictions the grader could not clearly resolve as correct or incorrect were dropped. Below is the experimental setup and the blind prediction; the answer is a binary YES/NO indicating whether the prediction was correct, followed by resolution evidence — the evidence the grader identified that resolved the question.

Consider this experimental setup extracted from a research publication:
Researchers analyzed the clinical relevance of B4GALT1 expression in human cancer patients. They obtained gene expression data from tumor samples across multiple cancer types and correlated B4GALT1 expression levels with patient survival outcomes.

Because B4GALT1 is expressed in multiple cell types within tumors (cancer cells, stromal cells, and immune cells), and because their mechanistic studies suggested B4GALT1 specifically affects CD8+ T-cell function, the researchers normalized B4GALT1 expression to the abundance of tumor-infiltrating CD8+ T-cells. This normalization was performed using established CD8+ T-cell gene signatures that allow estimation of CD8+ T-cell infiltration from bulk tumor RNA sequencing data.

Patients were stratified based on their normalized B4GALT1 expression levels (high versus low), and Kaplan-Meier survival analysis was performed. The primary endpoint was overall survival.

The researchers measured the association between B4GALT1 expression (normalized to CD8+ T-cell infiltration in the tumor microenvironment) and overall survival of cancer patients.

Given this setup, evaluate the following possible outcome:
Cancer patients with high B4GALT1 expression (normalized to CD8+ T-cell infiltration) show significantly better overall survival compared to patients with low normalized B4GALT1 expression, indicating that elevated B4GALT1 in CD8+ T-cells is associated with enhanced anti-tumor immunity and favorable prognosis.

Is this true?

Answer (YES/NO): NO